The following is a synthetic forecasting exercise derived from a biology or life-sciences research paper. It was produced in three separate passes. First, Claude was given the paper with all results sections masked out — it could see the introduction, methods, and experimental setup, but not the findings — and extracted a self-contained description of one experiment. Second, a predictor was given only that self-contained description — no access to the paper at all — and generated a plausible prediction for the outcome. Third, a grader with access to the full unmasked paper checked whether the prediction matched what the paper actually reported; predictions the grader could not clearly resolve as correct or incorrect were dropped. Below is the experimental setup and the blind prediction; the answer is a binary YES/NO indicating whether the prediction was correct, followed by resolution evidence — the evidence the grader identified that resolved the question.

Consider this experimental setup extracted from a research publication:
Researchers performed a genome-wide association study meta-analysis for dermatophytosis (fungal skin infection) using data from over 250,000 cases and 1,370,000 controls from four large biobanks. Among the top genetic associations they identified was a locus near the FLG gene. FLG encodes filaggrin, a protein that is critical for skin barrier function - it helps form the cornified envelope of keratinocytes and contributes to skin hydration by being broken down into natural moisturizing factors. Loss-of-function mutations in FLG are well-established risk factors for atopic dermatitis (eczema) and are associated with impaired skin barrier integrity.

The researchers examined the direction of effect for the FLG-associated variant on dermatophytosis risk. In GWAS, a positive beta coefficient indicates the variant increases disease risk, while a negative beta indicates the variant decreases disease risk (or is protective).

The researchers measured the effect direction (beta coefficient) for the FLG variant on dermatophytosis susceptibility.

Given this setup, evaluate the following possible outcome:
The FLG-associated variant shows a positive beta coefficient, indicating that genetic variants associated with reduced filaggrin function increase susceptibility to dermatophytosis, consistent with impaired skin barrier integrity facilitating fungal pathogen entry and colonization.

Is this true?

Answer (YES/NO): NO